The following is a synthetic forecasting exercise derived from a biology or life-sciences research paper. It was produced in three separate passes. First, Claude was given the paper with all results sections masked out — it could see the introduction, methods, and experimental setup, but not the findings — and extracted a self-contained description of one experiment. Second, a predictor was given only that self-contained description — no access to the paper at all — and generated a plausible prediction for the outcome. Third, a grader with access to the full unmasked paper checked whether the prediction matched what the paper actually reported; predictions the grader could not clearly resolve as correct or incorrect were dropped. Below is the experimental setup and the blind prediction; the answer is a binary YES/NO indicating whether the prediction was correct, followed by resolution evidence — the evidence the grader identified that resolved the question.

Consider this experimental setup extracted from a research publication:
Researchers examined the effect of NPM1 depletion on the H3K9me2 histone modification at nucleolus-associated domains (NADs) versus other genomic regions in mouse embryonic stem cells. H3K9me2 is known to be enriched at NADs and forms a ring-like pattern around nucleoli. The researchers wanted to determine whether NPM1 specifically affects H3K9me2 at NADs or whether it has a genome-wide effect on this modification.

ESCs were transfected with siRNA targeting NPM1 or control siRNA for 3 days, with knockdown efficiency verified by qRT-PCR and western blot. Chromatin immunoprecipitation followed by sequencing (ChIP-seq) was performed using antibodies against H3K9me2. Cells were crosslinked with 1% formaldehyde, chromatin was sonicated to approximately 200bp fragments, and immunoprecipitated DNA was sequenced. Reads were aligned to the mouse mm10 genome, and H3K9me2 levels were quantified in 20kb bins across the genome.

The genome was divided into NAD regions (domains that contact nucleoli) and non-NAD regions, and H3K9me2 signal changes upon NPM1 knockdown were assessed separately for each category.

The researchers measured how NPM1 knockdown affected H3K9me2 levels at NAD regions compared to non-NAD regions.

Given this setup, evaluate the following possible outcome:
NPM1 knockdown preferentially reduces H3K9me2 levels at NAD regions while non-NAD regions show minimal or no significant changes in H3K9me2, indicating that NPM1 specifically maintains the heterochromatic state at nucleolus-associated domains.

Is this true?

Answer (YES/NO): YES